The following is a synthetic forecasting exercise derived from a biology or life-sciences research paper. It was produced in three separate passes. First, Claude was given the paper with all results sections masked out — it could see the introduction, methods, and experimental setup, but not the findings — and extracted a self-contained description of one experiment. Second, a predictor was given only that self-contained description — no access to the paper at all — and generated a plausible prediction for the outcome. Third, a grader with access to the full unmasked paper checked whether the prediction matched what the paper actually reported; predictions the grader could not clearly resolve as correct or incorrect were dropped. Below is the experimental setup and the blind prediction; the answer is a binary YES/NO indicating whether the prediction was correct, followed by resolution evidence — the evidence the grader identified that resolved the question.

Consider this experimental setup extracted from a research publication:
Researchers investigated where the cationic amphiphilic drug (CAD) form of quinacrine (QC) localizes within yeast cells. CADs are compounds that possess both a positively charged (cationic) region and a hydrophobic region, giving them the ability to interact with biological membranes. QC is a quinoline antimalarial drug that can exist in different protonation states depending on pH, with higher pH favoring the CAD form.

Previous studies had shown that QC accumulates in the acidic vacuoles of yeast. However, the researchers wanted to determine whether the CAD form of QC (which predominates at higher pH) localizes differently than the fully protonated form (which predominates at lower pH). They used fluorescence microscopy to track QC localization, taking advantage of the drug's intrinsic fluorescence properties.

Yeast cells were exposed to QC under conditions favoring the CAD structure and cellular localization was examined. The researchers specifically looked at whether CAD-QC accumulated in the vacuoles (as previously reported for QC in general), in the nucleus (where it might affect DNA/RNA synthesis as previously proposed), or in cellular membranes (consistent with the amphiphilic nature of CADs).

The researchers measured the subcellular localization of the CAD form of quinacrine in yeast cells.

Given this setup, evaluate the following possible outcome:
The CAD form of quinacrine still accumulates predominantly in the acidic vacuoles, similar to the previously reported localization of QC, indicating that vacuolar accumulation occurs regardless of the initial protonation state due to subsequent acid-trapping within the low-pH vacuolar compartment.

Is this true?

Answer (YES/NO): NO